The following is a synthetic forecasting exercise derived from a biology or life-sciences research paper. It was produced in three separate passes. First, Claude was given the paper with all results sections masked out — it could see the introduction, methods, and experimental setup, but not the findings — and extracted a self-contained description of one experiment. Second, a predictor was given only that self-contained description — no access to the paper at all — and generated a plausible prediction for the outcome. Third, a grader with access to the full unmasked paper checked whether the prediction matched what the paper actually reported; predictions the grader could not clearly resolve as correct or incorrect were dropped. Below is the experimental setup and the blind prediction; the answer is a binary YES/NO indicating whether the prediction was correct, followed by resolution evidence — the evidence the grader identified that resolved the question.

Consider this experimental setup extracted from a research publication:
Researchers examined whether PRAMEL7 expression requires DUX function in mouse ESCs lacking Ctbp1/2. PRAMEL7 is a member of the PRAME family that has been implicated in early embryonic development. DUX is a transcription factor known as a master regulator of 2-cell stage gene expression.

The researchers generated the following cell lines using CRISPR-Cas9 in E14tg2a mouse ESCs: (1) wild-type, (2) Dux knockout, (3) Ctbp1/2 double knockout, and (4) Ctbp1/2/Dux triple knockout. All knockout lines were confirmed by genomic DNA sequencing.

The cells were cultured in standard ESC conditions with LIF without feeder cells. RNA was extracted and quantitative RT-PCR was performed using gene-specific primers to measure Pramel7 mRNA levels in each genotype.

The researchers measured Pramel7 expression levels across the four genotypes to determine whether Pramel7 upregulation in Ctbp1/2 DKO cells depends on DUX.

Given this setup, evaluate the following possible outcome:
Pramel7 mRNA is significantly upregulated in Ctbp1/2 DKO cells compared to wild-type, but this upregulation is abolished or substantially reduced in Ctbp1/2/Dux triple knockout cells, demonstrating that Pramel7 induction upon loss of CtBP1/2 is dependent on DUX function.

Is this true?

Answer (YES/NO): NO